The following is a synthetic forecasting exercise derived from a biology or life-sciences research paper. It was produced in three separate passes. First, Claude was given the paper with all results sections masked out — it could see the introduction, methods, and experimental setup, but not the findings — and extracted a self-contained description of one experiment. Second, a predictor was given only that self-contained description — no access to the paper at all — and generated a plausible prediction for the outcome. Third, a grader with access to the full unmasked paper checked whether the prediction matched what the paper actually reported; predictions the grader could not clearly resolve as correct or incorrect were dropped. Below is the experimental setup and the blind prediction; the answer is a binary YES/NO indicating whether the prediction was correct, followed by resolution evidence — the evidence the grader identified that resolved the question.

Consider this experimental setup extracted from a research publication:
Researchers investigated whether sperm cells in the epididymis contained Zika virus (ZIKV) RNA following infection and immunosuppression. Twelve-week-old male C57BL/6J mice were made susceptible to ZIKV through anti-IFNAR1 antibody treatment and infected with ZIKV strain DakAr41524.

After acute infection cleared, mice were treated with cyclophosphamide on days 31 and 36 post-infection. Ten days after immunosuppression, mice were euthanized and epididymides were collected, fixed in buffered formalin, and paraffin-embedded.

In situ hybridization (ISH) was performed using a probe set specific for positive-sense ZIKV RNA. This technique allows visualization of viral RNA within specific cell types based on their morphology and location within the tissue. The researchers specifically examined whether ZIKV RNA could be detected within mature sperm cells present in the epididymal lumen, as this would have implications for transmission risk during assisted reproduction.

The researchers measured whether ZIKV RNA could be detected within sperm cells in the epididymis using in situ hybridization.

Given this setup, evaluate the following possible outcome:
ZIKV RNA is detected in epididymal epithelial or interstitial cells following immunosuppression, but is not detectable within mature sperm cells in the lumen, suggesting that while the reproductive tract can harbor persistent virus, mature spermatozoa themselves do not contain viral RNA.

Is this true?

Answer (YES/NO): NO